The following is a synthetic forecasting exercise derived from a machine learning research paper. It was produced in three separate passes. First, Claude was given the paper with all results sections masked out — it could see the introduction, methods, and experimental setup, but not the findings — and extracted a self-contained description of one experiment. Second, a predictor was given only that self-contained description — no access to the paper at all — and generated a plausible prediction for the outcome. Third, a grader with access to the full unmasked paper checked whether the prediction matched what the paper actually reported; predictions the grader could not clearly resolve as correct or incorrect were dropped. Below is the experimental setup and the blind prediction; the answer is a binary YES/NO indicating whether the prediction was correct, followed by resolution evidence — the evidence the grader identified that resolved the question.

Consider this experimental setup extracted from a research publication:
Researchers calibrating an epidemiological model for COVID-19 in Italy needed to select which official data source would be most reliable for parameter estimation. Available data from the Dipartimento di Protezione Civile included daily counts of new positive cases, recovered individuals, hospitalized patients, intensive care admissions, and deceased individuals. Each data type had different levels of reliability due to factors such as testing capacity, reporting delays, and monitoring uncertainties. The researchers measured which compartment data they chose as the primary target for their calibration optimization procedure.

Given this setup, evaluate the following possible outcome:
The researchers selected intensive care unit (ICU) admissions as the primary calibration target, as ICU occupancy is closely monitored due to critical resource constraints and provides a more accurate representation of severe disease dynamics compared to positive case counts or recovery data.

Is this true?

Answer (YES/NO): NO